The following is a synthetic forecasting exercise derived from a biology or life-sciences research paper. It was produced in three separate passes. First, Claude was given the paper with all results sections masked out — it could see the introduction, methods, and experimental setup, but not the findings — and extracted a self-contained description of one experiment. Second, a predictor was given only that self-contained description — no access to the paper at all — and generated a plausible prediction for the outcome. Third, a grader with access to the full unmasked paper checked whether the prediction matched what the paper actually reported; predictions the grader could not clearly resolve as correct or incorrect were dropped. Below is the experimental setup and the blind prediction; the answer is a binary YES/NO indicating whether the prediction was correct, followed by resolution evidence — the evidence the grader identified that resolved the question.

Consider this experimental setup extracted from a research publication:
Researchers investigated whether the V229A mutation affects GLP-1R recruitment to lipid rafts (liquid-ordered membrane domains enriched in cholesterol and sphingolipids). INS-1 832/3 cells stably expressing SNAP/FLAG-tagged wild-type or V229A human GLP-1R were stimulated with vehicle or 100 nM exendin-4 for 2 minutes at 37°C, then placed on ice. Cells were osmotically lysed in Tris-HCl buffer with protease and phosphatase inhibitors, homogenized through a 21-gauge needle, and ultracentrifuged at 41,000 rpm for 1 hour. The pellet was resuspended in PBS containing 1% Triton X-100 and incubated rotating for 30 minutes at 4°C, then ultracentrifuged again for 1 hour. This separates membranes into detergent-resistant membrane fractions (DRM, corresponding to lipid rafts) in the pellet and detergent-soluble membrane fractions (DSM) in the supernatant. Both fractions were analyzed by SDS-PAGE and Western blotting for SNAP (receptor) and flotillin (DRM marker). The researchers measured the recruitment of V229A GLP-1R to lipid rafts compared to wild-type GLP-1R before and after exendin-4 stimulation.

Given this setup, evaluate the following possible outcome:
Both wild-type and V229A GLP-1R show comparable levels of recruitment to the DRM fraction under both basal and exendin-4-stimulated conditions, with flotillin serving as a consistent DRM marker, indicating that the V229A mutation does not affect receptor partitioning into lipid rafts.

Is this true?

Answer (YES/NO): NO